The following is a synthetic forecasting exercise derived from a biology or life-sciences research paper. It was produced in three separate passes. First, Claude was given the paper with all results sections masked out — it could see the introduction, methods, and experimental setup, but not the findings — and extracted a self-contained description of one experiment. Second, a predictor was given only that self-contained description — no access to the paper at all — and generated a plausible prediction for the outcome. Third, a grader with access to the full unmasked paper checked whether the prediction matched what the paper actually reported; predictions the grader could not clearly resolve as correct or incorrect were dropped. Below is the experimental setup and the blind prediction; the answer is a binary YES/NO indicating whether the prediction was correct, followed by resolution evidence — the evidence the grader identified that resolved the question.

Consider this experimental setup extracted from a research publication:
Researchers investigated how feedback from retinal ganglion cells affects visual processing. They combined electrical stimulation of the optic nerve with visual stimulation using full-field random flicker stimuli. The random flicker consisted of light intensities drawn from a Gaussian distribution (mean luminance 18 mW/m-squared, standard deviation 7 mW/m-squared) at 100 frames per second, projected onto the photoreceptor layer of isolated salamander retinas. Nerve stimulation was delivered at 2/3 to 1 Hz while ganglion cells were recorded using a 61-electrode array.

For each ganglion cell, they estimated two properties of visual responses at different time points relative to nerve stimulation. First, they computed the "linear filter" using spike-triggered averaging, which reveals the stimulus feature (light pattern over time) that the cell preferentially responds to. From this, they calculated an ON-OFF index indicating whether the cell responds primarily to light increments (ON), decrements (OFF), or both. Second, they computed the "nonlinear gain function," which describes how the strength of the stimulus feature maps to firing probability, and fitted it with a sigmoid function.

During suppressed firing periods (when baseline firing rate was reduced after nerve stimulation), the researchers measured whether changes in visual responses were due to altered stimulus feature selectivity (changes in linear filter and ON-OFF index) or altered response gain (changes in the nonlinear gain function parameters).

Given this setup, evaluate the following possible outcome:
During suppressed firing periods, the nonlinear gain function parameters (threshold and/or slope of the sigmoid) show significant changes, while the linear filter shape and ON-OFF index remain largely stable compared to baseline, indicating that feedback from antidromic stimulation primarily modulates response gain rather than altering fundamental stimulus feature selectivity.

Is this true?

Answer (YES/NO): YES